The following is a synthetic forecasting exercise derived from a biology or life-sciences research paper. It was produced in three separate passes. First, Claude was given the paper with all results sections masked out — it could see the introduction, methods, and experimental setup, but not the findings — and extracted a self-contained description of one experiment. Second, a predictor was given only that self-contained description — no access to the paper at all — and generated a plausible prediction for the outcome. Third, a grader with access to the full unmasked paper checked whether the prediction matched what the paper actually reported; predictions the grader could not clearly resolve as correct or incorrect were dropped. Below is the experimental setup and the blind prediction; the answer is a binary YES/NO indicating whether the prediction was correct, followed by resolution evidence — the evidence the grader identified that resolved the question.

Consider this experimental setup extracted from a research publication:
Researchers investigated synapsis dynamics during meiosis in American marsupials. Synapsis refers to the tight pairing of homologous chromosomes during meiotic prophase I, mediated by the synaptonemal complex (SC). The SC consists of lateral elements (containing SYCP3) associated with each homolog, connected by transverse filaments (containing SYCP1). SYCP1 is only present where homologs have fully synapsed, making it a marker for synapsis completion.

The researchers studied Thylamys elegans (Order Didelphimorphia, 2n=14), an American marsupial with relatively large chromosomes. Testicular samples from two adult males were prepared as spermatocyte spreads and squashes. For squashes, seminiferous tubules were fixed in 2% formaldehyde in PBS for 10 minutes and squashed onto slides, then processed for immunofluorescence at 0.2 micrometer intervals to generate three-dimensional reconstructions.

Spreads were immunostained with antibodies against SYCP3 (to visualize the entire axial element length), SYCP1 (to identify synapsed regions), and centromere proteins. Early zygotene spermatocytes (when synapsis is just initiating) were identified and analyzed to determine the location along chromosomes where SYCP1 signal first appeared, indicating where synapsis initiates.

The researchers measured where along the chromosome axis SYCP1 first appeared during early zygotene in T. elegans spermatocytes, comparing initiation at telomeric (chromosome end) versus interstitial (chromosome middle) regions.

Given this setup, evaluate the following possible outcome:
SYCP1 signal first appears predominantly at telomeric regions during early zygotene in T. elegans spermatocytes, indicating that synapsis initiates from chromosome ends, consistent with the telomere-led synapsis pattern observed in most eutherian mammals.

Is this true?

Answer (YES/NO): YES